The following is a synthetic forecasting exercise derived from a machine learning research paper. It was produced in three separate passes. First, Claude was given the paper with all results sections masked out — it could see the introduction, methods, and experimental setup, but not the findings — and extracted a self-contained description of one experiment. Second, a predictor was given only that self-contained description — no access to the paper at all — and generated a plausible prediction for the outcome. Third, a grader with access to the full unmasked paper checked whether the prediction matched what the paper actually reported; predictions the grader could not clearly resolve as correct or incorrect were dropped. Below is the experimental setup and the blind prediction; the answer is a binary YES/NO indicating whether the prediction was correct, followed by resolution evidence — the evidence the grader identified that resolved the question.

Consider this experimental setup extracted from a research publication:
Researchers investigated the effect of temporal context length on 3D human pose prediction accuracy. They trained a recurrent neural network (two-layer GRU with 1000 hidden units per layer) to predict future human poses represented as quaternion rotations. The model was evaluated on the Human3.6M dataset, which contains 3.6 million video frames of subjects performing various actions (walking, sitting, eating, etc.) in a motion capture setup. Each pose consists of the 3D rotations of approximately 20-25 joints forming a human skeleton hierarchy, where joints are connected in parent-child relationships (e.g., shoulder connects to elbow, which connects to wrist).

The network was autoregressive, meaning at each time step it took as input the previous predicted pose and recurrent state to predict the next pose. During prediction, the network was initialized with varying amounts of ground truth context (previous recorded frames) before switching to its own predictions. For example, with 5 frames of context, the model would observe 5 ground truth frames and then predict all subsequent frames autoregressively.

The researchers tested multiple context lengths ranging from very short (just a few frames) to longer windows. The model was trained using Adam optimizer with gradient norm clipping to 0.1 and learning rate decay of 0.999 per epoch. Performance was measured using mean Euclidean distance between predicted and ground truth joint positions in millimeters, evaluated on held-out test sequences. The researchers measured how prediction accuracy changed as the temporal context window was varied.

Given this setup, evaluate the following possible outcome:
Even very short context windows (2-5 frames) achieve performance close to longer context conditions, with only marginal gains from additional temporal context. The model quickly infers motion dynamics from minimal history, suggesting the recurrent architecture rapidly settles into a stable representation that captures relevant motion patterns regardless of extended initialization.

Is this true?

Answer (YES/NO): NO